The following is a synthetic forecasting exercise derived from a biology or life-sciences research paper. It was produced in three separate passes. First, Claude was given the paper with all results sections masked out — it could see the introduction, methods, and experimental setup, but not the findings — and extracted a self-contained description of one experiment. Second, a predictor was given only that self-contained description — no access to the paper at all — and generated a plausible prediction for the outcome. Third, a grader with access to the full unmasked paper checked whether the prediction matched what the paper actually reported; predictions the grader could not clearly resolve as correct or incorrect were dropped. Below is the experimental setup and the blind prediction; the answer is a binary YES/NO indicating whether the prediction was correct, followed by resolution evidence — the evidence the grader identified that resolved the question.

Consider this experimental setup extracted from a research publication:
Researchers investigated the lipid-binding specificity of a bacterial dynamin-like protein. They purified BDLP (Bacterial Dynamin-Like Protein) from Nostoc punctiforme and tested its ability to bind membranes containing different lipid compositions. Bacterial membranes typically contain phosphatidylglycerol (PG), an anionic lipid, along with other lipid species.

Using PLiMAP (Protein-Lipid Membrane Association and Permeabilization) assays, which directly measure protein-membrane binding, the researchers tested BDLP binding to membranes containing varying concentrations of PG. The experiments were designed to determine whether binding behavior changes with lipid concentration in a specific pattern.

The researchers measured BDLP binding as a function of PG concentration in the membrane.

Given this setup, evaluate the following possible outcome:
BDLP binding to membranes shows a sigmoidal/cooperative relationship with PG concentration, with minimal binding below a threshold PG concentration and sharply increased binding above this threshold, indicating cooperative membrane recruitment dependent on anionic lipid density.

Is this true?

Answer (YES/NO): NO